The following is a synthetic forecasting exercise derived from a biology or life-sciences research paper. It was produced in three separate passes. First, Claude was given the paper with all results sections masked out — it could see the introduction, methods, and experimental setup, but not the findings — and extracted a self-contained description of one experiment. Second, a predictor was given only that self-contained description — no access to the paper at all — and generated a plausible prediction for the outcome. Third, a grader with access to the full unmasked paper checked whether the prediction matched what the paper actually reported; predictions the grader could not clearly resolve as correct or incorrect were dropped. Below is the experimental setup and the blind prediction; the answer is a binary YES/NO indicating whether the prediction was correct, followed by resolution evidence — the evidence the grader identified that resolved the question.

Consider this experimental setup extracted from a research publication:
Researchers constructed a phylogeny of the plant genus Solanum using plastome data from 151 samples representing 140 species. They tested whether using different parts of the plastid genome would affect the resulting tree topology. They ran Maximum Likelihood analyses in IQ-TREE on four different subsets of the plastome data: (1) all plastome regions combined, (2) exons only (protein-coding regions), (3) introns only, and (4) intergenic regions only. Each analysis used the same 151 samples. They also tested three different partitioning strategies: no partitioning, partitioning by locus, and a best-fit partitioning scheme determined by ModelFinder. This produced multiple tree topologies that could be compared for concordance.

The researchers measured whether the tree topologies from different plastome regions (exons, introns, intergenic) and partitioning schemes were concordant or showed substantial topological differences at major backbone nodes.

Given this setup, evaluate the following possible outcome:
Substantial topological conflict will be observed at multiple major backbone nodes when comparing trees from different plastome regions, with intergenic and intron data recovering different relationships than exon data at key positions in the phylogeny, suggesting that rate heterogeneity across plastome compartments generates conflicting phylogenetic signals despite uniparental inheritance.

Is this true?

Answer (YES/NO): NO